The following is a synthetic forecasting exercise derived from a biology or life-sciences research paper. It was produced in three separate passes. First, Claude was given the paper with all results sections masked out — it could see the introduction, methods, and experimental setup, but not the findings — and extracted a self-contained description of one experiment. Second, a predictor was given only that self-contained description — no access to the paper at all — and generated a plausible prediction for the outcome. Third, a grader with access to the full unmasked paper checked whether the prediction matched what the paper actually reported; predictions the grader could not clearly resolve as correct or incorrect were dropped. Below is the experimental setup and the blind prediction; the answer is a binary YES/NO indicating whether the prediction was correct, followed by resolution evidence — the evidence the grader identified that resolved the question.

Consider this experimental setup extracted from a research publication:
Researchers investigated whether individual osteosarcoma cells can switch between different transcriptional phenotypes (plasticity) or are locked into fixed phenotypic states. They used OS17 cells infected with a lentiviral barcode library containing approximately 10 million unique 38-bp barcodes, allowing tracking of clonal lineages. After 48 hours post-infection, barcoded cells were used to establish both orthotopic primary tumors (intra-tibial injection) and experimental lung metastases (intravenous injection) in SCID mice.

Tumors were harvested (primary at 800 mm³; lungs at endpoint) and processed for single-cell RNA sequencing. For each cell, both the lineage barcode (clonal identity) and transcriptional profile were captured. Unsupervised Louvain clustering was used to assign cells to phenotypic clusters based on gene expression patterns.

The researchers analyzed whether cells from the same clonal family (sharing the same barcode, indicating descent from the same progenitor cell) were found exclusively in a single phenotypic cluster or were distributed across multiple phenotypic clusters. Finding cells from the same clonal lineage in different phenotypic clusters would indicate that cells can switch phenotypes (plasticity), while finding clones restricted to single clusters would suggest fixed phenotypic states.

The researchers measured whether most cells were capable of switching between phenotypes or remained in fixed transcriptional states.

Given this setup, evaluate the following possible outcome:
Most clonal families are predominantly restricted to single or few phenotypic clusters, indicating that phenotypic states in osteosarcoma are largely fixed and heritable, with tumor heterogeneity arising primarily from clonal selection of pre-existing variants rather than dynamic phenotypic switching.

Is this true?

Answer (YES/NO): NO